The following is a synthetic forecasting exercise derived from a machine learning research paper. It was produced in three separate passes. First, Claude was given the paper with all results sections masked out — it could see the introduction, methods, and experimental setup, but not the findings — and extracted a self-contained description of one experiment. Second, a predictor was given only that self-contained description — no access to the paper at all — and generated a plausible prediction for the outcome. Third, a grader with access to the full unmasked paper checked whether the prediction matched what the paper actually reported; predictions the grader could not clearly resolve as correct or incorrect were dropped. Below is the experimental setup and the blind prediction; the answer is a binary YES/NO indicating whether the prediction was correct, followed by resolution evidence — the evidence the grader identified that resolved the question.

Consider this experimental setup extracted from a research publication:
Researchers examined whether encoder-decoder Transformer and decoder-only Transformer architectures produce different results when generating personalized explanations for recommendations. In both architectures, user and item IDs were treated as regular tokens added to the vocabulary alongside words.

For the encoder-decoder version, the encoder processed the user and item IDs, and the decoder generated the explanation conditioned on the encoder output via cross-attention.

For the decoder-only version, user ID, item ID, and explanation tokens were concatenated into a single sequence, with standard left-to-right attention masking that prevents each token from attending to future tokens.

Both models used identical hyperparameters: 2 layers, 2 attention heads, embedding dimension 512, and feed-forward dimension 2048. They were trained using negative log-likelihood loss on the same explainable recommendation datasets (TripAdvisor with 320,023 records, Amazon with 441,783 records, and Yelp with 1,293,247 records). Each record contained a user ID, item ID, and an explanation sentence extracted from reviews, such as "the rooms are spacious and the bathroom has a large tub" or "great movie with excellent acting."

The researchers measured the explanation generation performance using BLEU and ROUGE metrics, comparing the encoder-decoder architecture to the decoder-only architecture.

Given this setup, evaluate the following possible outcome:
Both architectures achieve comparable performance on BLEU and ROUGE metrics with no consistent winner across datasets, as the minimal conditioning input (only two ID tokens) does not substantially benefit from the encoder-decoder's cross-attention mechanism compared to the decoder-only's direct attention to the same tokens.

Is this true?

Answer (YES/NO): YES